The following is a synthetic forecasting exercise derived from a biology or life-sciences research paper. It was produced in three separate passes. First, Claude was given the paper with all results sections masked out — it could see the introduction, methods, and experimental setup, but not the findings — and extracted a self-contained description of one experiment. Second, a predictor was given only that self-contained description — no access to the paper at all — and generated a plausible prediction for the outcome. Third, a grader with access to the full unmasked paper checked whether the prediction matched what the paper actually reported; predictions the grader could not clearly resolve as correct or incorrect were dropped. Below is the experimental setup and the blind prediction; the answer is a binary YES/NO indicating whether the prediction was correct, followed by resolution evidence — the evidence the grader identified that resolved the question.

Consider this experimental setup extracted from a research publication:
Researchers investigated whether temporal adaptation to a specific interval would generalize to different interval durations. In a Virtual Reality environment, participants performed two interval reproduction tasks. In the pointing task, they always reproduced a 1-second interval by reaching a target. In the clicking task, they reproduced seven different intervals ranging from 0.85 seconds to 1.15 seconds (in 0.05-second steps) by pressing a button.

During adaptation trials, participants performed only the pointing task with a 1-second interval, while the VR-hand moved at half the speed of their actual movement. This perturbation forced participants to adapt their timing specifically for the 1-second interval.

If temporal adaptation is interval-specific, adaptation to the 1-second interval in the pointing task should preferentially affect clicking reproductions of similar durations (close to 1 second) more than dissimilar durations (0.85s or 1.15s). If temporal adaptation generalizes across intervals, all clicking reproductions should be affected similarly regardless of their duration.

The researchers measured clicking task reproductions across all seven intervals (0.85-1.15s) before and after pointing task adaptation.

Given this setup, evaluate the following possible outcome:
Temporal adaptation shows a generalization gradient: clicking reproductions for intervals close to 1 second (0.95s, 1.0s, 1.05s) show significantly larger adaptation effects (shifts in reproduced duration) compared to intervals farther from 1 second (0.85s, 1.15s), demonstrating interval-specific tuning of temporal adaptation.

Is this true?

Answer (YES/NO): NO